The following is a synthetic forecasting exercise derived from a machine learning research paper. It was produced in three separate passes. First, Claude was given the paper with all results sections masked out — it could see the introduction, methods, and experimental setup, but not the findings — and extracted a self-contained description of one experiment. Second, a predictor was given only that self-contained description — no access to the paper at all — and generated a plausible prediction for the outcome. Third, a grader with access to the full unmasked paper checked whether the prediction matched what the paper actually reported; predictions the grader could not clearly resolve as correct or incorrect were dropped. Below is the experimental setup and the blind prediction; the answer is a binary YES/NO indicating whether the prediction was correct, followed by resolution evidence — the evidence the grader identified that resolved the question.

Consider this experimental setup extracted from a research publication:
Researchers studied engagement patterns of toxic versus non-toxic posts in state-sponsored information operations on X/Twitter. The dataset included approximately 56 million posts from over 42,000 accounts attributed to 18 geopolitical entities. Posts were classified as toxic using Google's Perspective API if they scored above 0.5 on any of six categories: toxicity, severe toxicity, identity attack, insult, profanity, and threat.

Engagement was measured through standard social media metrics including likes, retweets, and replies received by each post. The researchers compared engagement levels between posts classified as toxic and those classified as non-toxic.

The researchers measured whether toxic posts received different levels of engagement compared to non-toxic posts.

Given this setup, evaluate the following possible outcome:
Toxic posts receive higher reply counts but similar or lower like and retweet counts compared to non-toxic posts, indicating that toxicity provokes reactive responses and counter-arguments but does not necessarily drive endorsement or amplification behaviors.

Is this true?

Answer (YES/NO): NO